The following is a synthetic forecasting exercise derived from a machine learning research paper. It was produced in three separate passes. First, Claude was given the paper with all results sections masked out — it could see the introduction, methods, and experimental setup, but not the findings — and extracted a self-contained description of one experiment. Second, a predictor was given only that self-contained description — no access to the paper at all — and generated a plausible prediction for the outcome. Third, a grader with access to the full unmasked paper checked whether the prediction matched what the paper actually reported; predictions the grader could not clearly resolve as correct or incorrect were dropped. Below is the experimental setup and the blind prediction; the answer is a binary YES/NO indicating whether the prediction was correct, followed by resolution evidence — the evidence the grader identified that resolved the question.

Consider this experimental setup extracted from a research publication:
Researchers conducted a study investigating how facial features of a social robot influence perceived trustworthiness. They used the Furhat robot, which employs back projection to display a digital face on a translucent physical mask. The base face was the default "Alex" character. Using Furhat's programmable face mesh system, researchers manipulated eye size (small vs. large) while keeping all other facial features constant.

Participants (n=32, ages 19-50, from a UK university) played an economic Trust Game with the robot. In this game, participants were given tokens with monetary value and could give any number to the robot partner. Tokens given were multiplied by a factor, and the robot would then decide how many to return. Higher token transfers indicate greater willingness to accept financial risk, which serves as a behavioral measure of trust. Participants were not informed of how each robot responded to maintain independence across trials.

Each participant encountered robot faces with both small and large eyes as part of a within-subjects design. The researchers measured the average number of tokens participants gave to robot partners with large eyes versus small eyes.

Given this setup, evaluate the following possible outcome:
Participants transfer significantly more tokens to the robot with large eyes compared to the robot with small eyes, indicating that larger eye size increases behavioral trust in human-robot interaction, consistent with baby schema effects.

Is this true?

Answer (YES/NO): NO